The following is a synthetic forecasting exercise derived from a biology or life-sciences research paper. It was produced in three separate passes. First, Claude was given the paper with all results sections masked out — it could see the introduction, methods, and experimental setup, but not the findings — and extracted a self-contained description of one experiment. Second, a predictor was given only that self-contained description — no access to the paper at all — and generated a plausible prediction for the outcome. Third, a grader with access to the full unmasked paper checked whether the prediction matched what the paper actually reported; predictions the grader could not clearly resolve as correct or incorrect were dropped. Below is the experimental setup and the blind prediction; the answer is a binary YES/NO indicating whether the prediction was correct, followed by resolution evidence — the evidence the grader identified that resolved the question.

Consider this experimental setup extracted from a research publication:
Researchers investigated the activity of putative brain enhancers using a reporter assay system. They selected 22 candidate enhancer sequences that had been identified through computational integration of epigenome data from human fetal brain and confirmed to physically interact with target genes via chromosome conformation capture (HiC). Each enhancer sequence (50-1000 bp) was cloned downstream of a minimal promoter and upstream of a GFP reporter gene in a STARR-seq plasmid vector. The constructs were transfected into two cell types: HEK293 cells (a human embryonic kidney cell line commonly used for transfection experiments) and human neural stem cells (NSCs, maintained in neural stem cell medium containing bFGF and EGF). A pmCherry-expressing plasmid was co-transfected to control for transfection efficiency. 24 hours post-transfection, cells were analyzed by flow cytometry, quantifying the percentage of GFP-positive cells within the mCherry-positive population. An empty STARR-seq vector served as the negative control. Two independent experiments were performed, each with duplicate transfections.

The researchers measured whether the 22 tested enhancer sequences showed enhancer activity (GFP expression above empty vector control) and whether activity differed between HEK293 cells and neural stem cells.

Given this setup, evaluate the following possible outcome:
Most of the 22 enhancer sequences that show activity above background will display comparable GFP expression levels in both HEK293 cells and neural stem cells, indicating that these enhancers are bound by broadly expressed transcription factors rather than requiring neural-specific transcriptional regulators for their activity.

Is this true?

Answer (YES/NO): NO